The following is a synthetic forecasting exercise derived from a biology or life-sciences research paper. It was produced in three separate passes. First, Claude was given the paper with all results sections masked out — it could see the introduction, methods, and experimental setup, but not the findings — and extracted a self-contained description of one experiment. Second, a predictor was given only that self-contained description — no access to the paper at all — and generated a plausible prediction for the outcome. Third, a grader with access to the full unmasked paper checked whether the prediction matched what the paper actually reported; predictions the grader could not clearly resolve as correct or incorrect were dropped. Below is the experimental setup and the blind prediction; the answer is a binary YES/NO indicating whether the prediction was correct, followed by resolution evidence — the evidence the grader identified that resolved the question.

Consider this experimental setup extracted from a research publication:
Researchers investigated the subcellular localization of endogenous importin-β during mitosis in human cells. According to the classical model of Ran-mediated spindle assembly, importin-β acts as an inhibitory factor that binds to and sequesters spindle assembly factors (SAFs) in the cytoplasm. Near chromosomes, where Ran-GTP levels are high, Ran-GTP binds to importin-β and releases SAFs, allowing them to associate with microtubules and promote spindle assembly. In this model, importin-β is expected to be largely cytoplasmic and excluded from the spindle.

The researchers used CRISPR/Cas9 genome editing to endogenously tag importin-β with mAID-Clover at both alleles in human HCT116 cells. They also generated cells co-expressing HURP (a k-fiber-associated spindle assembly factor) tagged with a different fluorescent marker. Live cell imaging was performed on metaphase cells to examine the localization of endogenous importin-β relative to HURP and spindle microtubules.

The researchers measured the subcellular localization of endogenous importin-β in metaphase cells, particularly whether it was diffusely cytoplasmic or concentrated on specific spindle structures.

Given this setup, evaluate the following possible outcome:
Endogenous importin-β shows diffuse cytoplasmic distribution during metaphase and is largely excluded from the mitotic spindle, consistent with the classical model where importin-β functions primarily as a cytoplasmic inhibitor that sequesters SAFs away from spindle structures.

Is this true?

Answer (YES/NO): NO